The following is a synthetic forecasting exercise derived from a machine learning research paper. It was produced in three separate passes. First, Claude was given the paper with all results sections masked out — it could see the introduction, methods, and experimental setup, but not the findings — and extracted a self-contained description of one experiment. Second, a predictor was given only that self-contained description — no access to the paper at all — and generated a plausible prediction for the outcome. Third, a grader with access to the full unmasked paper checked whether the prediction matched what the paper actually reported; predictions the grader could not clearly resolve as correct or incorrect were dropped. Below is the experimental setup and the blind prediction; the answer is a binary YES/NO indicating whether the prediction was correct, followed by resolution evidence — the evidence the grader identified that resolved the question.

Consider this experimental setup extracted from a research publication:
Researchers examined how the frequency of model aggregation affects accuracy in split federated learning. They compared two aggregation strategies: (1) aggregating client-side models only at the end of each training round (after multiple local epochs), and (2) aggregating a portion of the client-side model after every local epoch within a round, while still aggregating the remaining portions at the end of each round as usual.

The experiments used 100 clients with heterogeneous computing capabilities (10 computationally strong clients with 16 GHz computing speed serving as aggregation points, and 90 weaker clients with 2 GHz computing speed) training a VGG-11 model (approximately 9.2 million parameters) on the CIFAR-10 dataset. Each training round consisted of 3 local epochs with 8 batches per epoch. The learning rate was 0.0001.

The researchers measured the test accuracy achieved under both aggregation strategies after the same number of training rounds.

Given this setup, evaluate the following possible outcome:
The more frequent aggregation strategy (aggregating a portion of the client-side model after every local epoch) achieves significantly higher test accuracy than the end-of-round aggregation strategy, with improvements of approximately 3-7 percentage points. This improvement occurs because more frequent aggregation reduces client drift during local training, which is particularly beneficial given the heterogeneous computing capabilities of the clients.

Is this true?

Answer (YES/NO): NO